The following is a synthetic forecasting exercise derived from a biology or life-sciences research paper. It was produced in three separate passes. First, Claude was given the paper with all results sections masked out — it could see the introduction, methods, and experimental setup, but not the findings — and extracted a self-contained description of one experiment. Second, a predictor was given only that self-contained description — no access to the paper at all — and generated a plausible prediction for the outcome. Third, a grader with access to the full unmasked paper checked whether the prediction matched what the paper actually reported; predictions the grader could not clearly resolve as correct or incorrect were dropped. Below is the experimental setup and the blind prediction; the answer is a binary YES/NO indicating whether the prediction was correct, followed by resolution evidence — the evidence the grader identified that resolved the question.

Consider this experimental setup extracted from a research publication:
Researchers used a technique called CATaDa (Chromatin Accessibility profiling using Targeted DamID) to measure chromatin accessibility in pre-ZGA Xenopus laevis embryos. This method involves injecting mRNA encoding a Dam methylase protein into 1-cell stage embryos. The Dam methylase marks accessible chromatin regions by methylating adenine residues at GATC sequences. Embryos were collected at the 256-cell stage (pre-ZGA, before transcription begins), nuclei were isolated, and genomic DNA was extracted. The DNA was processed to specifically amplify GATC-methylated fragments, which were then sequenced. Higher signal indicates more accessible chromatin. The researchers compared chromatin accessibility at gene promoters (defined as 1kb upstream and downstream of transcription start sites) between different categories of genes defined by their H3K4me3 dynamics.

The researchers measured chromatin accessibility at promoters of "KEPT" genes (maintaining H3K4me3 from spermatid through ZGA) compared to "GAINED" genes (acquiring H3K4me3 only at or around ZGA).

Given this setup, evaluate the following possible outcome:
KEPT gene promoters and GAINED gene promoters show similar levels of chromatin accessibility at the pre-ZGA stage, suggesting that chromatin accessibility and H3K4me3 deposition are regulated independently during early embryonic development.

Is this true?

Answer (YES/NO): NO